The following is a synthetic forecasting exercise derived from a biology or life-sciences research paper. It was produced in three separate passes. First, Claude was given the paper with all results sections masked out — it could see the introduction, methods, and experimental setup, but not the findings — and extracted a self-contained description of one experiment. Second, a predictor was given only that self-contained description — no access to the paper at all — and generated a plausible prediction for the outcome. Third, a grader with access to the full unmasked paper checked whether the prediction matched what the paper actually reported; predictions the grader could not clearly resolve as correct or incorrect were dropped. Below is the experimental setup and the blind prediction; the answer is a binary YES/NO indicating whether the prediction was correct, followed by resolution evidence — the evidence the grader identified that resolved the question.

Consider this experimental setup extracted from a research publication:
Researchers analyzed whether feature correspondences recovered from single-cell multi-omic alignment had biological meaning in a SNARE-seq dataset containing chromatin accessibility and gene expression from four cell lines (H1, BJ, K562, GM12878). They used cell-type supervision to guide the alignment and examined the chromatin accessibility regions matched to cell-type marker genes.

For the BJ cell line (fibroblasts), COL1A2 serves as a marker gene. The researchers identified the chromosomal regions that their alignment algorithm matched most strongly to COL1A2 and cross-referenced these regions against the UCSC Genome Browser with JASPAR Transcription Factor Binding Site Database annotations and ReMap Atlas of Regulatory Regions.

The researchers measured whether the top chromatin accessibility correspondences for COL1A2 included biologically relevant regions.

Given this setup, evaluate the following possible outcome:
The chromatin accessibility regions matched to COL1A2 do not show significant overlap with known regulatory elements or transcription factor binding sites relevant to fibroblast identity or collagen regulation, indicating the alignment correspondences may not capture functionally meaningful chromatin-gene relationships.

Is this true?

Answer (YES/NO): NO